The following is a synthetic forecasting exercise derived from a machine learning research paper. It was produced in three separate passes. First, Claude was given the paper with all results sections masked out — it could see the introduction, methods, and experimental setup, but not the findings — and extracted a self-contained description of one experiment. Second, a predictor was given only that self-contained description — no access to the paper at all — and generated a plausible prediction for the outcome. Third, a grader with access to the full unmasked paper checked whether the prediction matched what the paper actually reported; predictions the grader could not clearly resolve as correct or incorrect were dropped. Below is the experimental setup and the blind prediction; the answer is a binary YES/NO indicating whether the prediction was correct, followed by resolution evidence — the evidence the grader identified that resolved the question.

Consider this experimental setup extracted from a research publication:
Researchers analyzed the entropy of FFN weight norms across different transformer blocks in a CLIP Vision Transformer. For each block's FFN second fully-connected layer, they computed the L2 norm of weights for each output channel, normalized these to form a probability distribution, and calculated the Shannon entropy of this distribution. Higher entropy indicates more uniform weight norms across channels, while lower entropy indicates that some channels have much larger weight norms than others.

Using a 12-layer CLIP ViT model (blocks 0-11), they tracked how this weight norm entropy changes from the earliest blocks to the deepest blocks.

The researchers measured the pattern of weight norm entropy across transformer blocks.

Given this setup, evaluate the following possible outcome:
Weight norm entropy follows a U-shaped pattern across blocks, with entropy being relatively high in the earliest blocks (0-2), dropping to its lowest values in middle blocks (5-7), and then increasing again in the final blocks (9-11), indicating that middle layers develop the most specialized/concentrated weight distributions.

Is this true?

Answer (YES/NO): NO